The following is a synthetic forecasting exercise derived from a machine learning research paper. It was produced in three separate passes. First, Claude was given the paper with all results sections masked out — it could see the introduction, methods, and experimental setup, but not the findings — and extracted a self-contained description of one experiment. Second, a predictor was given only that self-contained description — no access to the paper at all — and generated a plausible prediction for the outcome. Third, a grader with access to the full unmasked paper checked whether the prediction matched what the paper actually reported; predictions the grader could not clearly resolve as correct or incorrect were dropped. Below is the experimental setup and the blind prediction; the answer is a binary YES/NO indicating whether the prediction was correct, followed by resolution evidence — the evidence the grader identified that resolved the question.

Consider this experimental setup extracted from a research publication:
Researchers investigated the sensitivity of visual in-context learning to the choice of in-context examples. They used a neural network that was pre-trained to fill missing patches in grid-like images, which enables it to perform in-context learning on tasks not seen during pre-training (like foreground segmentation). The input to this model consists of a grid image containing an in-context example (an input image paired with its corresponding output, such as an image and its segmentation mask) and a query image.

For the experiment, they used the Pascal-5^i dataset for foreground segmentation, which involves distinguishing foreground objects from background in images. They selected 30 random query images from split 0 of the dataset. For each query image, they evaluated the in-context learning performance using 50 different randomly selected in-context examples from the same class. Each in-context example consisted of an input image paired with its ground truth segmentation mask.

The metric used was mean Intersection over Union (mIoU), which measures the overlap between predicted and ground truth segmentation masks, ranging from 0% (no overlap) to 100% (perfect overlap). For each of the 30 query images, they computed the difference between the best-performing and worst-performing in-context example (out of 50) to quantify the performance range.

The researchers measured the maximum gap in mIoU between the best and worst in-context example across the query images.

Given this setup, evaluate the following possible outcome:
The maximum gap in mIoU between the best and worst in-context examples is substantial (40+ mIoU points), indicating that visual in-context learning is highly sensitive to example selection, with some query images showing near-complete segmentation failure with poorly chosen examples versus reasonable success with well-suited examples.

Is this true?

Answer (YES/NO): YES